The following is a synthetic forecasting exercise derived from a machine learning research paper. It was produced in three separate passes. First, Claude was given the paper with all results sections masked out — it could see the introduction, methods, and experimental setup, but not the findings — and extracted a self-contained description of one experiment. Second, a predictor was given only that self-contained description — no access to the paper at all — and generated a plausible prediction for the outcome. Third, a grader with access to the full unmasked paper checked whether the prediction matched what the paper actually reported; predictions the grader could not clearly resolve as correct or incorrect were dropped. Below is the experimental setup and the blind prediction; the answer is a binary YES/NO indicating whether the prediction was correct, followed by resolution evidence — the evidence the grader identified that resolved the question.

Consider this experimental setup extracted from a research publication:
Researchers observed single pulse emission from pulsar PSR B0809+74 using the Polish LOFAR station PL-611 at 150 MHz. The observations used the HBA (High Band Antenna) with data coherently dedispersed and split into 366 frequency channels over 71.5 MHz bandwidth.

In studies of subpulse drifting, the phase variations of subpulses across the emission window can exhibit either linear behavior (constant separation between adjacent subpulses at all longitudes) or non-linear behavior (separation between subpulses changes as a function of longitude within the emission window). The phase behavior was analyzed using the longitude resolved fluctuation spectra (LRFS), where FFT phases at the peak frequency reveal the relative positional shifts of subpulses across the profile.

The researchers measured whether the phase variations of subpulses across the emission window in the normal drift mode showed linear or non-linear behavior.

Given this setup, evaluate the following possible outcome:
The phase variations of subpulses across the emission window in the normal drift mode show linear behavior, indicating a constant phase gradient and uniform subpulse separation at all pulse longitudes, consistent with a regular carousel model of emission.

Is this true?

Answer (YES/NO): NO